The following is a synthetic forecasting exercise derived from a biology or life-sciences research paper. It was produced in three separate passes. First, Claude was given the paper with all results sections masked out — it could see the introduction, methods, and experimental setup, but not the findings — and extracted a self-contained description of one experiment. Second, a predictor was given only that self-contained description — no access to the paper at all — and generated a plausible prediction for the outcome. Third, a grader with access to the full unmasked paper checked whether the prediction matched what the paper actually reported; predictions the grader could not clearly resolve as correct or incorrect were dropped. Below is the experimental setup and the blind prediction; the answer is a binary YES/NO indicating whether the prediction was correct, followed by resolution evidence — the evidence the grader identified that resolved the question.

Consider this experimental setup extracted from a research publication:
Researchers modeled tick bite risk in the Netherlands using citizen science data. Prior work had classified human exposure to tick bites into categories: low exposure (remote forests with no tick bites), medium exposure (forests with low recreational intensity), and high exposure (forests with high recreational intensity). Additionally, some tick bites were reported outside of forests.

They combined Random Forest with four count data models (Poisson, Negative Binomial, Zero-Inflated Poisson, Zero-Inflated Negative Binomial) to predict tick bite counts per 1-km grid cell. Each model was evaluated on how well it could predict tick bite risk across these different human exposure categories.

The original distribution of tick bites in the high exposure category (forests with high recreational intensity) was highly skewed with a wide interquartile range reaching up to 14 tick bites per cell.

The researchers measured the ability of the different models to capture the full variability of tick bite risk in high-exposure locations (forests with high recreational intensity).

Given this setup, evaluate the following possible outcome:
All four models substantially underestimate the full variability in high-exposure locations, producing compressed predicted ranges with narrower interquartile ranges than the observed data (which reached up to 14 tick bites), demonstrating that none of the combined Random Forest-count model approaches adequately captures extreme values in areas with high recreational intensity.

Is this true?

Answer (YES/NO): YES